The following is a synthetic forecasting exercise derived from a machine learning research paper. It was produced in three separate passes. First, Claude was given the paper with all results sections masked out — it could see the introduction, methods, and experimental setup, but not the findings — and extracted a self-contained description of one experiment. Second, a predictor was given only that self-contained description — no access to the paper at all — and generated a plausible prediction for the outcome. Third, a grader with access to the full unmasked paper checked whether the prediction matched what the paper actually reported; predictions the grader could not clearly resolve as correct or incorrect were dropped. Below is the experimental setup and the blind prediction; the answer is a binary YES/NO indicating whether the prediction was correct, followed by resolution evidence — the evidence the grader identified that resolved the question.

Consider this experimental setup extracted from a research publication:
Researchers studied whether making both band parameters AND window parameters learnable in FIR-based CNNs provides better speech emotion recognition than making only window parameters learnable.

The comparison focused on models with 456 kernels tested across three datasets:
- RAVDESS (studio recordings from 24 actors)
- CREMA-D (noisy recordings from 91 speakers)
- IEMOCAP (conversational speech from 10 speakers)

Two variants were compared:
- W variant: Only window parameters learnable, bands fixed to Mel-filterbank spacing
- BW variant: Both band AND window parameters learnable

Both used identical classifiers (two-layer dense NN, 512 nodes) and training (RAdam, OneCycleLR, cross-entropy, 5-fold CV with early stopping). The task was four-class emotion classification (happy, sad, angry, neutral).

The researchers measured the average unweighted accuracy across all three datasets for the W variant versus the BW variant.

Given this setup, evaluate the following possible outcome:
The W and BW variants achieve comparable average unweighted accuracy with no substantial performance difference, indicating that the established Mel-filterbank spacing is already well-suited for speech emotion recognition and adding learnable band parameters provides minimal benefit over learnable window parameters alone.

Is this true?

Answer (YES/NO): NO